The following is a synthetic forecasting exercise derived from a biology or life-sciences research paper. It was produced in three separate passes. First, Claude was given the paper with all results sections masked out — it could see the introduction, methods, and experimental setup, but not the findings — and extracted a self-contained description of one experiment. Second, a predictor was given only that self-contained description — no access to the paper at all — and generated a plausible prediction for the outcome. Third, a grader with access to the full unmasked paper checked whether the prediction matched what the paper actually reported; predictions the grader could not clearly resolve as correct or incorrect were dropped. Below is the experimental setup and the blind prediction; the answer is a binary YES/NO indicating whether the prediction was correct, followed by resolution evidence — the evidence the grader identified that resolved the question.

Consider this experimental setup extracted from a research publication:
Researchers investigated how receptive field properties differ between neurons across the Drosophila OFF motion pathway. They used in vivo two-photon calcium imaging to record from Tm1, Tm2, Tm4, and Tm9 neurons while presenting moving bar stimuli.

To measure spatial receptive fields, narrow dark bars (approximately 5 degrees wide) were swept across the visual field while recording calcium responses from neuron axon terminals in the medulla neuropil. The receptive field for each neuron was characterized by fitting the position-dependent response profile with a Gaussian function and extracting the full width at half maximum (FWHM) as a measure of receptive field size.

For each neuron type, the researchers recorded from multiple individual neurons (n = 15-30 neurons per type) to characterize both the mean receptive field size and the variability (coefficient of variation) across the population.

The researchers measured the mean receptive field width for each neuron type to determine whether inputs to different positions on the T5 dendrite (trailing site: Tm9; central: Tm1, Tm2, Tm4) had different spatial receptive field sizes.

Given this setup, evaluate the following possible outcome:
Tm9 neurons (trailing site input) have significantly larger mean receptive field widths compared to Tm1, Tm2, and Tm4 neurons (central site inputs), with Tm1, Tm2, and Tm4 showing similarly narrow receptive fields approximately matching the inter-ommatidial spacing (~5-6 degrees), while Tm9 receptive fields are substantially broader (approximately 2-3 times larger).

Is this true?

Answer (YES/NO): NO